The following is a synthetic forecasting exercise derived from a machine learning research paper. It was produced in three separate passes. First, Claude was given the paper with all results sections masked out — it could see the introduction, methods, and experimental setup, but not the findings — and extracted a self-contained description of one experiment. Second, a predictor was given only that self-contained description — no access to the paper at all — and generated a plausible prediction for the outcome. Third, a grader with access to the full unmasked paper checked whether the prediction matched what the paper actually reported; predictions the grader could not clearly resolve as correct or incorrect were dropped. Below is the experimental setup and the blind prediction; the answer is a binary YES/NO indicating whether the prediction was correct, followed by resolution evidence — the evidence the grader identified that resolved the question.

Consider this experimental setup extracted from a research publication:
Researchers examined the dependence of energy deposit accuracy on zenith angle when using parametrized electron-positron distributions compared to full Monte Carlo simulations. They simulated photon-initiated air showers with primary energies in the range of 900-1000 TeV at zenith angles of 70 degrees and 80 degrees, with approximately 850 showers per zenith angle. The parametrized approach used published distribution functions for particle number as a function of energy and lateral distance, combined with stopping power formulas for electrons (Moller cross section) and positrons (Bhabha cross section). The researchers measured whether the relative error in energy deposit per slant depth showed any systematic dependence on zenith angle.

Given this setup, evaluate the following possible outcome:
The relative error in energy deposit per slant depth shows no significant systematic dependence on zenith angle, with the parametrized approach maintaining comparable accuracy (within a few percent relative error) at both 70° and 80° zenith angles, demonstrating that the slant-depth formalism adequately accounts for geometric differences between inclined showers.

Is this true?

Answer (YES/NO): NO